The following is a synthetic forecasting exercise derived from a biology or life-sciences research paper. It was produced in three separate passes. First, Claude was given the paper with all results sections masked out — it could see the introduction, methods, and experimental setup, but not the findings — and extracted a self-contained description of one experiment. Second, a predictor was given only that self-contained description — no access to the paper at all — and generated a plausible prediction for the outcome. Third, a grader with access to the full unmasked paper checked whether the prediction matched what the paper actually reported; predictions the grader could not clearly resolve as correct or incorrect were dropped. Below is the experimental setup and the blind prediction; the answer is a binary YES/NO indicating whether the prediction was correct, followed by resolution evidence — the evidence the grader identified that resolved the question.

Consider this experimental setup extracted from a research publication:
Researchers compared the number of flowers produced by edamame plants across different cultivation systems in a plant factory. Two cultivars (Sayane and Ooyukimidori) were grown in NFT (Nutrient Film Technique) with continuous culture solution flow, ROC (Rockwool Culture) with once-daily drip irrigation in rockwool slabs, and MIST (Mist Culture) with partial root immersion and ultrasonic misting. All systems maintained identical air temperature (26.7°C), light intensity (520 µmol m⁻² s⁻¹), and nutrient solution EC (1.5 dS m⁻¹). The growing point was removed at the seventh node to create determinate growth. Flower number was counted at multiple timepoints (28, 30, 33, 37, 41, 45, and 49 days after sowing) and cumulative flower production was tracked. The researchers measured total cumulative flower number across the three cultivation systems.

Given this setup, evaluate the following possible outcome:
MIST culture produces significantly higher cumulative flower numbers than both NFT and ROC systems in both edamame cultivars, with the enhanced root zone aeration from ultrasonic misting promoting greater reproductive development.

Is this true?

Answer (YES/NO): NO